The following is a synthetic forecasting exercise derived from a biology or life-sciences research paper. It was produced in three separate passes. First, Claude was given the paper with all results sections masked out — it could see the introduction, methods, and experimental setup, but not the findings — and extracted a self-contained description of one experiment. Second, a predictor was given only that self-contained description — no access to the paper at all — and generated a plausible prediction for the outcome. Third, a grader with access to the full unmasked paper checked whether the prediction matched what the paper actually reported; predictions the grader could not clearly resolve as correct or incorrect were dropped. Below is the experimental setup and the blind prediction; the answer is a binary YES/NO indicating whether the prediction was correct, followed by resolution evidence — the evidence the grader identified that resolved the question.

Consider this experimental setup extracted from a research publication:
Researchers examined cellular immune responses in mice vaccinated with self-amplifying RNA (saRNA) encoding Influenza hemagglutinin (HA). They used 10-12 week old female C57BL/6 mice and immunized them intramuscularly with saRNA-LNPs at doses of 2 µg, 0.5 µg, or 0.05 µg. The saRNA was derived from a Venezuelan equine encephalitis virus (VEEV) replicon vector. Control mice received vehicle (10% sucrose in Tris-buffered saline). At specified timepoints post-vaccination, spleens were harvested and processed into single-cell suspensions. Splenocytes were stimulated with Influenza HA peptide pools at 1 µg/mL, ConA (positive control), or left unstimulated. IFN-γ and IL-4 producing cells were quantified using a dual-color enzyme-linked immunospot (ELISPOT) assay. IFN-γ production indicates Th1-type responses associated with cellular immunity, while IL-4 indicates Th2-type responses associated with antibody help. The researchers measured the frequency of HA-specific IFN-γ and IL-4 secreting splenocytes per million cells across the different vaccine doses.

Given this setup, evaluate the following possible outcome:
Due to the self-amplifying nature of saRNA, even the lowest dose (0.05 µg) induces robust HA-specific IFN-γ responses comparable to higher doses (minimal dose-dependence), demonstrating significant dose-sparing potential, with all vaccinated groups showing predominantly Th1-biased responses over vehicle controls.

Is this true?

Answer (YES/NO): NO